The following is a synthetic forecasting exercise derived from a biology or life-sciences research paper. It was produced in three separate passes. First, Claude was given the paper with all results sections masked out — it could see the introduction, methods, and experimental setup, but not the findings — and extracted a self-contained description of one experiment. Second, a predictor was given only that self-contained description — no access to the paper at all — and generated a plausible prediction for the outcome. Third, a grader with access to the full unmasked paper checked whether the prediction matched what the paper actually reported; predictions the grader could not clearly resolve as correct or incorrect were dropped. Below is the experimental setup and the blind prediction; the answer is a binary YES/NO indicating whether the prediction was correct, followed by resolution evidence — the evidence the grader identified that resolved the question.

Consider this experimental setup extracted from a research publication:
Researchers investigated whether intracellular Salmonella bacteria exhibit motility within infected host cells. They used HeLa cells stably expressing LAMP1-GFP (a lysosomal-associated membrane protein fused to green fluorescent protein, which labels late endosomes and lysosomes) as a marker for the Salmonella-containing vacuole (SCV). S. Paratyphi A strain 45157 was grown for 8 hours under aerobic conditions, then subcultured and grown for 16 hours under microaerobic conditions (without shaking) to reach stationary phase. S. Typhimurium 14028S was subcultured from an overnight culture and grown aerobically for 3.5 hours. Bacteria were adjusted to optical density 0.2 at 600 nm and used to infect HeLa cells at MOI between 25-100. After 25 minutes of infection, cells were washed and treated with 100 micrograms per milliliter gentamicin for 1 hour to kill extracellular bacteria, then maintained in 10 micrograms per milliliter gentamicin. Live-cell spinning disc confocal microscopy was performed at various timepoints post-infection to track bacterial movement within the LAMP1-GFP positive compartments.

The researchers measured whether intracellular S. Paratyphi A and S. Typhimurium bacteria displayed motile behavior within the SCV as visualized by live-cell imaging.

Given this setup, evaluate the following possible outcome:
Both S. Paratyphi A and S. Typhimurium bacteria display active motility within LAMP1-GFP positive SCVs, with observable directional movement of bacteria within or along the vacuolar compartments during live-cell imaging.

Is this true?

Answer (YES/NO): NO